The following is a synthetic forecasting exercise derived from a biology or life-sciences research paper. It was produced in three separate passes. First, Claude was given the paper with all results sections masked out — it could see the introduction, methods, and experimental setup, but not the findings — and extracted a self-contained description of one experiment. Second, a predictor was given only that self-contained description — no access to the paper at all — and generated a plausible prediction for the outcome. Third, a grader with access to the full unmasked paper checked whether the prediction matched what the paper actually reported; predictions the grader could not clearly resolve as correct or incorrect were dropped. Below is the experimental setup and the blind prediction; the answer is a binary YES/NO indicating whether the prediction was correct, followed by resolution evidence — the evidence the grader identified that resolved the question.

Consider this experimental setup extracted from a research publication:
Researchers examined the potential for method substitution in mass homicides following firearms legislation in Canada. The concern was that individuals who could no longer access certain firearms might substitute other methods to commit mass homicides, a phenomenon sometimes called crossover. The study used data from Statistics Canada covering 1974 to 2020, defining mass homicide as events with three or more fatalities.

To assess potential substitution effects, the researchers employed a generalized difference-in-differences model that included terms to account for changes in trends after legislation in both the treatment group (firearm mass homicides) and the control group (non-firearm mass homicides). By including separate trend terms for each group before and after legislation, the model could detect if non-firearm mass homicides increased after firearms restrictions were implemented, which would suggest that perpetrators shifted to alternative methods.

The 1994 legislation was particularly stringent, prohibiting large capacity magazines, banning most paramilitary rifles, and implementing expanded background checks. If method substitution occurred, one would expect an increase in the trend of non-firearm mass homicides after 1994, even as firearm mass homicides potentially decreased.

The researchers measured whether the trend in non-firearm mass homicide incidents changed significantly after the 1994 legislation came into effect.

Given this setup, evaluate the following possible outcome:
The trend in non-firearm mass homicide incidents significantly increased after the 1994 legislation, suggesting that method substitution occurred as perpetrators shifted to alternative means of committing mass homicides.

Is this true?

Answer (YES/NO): NO